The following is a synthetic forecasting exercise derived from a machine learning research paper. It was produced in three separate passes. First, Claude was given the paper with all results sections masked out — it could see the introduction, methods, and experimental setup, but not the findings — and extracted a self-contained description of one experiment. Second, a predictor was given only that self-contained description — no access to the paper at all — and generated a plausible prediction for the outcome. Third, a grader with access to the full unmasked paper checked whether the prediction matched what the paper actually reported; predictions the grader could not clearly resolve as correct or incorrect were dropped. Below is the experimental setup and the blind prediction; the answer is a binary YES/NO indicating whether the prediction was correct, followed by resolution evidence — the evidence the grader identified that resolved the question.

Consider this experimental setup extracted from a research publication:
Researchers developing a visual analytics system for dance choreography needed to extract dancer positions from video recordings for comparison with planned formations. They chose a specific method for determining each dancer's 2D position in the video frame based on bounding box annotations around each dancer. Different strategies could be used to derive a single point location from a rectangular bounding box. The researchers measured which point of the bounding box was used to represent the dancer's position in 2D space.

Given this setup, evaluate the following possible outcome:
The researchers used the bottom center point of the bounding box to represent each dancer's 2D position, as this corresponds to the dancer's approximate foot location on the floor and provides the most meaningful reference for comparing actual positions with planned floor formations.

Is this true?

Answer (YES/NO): YES